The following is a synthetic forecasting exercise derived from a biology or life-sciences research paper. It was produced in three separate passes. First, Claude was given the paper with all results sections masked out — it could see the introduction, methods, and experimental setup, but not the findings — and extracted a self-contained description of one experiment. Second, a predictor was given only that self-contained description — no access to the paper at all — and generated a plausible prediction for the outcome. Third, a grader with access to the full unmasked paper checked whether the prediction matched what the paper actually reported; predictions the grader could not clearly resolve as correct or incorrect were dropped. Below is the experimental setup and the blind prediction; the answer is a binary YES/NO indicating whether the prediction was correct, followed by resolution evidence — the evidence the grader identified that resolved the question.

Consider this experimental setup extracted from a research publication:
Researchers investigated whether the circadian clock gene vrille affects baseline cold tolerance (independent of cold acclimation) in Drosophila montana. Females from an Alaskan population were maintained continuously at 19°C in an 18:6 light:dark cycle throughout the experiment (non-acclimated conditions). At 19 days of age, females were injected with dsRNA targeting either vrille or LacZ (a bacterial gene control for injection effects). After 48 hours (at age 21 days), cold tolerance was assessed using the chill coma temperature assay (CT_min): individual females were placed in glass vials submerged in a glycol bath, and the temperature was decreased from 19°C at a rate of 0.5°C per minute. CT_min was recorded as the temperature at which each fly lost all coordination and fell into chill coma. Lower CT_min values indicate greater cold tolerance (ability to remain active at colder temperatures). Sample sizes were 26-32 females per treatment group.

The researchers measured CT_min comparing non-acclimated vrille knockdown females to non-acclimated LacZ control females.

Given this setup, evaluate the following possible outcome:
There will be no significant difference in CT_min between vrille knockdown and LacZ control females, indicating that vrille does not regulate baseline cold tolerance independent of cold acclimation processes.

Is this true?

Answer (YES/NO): NO